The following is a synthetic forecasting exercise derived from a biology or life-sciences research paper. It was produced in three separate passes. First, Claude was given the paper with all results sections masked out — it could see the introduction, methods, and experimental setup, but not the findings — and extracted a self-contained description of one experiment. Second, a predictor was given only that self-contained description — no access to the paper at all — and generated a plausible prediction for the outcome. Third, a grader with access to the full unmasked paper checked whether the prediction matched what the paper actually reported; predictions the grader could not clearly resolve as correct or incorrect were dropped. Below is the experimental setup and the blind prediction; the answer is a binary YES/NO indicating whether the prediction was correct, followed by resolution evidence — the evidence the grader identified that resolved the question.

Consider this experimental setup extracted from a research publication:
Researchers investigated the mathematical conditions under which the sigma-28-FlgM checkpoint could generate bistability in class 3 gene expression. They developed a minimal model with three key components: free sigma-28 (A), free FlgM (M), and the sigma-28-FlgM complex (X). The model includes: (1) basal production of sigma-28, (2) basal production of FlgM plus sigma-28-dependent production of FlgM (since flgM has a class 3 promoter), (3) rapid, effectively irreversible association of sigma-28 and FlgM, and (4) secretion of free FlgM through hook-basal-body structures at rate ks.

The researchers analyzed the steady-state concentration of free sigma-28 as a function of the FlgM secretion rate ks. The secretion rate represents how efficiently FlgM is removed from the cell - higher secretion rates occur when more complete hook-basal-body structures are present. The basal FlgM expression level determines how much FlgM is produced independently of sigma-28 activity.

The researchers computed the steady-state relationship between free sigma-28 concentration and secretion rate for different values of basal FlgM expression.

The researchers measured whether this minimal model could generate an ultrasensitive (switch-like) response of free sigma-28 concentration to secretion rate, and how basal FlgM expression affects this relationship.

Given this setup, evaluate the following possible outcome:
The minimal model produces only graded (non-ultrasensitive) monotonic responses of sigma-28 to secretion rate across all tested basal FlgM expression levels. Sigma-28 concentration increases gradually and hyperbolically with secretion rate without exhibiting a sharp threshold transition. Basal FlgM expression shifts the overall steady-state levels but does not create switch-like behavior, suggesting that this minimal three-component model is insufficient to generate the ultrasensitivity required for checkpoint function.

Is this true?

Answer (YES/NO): NO